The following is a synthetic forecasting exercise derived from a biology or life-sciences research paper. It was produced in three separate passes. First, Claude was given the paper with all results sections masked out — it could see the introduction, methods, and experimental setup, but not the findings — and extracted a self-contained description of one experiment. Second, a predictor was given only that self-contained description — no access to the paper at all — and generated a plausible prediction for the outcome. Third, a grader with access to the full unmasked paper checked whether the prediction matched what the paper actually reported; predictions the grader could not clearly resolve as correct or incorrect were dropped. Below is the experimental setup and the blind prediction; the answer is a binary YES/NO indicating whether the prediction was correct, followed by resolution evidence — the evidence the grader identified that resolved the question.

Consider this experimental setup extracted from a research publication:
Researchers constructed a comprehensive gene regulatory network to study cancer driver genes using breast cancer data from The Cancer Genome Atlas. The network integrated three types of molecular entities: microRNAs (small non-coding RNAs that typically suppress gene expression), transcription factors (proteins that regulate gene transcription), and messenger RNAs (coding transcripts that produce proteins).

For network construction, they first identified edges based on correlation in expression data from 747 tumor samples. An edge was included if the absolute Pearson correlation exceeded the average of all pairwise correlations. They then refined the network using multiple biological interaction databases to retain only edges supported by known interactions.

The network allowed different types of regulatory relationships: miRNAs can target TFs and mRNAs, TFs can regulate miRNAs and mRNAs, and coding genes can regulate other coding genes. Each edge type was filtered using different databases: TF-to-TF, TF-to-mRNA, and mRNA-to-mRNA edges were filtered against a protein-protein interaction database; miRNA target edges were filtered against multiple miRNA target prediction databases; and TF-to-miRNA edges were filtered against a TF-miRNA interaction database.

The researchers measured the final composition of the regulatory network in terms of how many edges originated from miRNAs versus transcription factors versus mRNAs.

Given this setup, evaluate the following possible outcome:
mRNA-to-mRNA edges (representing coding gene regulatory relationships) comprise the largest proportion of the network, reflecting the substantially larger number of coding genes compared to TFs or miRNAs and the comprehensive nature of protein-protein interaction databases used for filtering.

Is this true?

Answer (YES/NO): NO